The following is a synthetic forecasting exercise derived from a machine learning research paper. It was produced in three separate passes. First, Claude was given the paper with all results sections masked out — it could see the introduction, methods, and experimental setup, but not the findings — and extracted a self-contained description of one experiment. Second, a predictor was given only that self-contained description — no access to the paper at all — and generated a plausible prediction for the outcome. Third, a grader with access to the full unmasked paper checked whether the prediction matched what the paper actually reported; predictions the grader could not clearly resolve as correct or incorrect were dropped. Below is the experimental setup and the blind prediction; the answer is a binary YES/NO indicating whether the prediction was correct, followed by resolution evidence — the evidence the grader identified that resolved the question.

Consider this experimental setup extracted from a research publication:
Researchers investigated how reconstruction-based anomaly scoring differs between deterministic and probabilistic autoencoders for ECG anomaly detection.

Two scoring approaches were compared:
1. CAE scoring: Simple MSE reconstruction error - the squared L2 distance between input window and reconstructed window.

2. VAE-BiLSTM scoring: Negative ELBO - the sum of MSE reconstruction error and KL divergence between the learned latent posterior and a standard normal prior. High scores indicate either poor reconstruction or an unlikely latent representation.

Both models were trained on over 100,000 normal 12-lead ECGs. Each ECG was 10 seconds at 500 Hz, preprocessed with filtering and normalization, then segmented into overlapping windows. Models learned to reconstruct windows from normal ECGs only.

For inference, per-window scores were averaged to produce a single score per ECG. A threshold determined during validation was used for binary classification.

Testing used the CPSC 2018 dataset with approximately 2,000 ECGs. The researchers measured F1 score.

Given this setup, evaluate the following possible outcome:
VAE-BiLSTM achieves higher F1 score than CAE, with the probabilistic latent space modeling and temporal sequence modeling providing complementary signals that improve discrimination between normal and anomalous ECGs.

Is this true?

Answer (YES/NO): YES